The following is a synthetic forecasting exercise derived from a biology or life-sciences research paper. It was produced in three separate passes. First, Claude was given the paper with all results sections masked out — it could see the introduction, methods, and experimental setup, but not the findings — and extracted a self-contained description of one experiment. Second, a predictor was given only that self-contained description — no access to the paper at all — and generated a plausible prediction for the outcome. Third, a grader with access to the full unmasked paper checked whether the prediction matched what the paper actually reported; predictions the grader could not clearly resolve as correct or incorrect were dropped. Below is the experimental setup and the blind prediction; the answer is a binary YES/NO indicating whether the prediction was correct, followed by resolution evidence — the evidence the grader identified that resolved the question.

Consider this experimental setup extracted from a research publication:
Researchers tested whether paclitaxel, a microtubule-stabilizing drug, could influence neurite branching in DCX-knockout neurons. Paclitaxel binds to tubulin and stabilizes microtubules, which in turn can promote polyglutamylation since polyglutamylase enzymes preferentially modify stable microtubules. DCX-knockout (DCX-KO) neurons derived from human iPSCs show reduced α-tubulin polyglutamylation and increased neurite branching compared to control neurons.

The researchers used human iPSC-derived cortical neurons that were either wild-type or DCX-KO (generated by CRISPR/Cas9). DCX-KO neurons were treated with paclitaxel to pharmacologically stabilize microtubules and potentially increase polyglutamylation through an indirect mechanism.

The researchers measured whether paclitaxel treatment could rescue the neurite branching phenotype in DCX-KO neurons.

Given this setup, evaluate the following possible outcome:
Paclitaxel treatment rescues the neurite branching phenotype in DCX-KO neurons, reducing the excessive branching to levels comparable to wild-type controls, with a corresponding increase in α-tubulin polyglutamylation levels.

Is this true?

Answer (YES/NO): NO